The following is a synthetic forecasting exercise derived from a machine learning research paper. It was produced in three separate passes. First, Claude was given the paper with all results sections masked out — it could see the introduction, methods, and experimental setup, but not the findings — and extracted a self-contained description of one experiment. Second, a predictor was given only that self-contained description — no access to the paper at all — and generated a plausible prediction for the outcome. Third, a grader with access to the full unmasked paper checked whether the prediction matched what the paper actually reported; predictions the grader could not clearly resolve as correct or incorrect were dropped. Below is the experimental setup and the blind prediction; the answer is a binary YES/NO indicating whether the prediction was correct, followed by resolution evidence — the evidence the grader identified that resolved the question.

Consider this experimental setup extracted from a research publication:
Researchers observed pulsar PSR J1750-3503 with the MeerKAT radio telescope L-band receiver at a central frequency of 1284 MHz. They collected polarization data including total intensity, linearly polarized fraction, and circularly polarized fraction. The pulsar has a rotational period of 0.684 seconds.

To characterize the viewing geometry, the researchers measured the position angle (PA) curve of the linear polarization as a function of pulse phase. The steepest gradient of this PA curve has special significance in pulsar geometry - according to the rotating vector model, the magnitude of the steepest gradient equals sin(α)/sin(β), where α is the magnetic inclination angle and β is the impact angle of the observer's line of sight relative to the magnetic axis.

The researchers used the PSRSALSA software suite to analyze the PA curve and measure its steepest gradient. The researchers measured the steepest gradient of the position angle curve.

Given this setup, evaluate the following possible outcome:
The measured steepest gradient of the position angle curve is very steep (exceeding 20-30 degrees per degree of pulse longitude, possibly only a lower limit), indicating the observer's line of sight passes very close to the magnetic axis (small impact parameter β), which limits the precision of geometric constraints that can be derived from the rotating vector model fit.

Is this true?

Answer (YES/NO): NO